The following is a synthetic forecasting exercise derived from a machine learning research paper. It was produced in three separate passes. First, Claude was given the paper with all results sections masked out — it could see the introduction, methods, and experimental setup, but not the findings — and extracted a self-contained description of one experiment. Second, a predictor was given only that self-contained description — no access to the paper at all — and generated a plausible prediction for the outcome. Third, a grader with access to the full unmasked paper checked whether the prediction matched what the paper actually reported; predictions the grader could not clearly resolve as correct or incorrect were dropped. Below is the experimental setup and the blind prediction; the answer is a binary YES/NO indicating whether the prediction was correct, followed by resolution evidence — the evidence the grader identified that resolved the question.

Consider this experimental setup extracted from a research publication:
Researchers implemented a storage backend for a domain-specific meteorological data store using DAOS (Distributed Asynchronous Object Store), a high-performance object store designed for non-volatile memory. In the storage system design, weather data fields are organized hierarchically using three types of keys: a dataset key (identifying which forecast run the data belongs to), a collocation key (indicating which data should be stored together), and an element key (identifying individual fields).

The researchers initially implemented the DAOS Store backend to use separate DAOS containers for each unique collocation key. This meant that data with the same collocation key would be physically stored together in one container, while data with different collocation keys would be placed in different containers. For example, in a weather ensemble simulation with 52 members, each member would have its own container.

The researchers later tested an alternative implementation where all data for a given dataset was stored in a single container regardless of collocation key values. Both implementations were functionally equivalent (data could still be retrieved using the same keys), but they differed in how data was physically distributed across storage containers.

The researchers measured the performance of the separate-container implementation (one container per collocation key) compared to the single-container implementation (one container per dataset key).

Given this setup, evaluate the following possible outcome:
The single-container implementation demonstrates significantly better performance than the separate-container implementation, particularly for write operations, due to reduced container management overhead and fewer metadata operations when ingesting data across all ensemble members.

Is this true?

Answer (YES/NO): YES